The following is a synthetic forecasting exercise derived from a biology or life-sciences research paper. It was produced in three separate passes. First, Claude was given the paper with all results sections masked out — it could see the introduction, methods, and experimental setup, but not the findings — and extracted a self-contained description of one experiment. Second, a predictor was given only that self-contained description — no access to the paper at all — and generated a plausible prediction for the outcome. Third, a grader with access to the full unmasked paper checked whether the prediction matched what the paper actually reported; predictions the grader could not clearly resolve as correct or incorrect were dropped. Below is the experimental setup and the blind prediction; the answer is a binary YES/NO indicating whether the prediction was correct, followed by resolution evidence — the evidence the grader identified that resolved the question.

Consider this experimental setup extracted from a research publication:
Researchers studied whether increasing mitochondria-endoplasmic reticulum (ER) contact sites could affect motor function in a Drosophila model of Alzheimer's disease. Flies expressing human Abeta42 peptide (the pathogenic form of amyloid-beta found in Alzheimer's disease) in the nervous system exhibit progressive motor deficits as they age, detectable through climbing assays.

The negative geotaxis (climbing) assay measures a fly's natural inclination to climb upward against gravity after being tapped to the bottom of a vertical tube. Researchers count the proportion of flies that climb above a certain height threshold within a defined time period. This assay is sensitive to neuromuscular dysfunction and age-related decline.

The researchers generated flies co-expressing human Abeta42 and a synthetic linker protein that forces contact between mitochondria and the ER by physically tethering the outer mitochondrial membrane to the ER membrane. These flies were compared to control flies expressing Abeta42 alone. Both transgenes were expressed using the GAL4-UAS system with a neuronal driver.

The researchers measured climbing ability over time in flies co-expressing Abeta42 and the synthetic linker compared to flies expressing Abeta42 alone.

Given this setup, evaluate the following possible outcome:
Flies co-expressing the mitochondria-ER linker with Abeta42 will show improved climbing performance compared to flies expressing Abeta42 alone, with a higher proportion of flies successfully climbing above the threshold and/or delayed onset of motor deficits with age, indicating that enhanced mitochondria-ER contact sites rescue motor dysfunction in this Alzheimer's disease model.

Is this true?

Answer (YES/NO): YES